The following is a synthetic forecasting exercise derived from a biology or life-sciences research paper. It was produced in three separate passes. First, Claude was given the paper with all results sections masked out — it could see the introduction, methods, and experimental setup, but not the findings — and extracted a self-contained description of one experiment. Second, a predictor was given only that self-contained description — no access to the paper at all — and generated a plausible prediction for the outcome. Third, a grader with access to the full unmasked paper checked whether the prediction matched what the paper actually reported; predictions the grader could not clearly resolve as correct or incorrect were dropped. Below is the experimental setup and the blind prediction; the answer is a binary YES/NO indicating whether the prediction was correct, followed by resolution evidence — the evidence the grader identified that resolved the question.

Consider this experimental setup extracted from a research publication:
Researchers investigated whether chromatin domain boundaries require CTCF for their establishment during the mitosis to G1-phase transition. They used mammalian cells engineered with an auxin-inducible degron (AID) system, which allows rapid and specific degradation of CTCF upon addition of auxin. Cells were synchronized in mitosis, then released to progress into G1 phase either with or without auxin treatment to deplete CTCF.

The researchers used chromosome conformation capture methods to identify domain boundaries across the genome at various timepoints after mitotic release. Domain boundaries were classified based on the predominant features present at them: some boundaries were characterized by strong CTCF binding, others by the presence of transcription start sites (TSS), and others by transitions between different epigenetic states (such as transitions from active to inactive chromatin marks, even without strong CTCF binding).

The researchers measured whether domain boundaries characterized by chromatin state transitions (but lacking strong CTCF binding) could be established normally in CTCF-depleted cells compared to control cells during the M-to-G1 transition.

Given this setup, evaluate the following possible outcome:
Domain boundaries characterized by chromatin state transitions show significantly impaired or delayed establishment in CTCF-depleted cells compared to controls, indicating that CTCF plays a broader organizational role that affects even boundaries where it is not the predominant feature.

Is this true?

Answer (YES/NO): NO